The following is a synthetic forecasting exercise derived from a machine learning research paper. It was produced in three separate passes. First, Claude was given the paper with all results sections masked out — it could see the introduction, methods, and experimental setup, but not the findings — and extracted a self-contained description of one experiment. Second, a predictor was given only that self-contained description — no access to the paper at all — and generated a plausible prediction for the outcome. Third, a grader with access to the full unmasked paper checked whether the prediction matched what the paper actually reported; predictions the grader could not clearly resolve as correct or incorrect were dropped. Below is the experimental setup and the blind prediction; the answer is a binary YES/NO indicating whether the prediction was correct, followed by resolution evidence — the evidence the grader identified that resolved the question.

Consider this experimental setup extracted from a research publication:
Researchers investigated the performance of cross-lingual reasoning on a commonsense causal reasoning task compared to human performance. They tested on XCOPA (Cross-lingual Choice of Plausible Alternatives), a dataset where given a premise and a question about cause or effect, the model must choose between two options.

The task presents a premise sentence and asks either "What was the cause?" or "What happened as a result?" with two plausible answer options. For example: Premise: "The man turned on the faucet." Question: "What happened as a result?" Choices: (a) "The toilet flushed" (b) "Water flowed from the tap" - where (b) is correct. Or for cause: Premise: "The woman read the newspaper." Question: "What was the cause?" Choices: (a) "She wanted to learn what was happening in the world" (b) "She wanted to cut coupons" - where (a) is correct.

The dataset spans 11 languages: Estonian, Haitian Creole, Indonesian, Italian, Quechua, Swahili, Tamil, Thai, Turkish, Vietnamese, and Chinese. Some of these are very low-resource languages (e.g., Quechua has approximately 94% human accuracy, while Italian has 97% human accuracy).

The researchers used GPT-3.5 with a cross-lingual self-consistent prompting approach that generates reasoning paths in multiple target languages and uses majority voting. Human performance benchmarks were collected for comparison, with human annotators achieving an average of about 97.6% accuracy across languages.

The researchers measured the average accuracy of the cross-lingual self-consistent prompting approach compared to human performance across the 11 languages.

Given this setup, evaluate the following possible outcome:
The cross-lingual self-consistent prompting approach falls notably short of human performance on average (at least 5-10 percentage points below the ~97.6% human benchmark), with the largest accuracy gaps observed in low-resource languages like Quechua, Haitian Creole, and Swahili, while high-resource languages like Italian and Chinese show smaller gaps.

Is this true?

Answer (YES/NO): NO